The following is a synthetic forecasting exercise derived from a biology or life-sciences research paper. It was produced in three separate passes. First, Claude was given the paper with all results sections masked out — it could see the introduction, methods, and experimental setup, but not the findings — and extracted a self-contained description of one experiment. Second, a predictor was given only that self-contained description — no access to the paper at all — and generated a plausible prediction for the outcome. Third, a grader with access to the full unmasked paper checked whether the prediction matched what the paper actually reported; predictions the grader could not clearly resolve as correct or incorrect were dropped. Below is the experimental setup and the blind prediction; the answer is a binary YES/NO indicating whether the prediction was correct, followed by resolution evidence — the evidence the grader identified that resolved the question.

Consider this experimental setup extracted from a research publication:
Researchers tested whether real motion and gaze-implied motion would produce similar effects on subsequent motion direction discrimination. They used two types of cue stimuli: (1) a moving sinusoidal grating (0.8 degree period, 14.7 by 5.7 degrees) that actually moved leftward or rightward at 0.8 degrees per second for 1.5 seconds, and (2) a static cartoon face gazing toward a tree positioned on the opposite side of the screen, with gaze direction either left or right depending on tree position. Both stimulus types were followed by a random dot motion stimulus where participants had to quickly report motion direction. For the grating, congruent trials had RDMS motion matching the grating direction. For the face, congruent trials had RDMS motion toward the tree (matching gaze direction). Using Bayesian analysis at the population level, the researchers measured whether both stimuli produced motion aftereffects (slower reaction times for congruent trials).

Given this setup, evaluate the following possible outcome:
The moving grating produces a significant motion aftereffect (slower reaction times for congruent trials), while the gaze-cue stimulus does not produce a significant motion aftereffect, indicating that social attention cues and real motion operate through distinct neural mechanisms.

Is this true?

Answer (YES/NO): YES